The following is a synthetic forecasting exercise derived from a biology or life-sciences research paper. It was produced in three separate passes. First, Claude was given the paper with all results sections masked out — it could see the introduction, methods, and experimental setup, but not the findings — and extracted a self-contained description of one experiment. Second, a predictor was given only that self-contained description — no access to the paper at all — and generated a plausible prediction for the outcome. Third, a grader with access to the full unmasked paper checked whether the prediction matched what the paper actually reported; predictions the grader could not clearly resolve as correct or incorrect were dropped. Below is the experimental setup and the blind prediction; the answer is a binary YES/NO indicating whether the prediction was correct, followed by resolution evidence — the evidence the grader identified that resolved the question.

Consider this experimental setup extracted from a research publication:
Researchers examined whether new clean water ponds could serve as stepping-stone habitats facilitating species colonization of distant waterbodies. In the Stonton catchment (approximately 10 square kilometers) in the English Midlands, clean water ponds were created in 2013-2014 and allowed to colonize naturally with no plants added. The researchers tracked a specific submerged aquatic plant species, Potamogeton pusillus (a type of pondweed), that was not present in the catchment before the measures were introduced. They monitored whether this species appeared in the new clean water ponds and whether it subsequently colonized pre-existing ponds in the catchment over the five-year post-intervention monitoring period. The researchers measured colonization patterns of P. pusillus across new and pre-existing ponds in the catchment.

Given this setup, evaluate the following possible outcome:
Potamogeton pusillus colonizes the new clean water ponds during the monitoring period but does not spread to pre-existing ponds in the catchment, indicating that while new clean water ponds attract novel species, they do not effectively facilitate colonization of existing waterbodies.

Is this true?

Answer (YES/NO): NO